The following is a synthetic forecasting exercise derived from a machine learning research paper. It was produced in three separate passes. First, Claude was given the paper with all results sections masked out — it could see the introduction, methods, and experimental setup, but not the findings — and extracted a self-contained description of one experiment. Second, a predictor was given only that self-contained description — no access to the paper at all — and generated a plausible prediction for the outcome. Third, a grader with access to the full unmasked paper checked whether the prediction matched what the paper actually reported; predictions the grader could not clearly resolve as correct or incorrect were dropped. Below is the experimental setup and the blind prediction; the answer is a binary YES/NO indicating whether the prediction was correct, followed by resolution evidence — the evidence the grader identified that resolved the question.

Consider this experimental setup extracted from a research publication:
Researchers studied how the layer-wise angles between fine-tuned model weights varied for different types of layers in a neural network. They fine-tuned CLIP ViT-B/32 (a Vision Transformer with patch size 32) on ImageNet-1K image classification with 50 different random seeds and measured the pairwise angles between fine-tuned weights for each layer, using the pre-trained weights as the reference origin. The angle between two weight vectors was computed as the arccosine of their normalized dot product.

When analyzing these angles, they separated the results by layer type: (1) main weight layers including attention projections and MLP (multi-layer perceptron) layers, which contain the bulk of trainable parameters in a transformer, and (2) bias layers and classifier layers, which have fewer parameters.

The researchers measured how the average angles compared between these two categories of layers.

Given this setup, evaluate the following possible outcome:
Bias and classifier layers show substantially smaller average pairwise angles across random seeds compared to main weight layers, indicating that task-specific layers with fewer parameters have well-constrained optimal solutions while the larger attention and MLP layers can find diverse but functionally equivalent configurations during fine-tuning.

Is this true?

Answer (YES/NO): YES